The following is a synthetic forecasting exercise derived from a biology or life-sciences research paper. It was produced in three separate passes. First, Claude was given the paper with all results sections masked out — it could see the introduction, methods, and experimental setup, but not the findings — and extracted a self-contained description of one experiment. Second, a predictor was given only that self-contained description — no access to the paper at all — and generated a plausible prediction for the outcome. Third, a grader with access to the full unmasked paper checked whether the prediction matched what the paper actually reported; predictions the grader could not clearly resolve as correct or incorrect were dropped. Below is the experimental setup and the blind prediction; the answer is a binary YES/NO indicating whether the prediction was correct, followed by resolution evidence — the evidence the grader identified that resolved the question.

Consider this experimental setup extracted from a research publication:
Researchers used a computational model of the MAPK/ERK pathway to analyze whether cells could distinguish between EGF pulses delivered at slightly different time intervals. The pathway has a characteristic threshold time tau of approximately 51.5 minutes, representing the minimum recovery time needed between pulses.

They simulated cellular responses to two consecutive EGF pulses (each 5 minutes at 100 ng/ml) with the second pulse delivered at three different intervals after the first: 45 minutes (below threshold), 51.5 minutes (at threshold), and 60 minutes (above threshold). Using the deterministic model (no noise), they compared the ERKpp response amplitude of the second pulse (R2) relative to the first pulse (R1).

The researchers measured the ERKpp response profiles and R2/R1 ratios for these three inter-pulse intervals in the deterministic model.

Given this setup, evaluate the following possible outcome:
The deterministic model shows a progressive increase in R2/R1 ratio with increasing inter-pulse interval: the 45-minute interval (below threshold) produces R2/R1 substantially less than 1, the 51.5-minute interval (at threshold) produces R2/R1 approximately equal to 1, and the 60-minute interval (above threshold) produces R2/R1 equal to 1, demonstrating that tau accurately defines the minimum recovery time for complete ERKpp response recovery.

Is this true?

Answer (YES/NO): NO